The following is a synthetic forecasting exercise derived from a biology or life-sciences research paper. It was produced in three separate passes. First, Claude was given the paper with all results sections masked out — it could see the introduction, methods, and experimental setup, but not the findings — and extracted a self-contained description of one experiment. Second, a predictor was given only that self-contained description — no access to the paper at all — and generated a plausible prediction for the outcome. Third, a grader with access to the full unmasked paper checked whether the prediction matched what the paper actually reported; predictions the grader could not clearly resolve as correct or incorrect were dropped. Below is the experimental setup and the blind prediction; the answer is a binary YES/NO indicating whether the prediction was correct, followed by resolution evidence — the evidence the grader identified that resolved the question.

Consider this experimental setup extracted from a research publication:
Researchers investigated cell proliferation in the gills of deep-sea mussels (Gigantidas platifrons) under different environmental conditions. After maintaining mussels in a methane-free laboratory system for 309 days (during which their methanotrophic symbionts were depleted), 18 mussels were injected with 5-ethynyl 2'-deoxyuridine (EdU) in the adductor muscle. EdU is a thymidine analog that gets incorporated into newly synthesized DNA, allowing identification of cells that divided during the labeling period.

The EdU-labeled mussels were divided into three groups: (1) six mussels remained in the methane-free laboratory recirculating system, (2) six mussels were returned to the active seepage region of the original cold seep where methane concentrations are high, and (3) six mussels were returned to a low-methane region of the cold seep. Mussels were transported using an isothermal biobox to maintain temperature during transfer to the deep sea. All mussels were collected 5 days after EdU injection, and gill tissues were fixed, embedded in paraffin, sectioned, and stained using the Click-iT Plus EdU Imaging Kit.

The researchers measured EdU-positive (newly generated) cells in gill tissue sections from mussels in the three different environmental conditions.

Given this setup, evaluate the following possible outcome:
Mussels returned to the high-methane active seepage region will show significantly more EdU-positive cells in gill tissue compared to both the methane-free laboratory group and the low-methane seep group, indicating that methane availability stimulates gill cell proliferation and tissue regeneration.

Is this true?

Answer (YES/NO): NO